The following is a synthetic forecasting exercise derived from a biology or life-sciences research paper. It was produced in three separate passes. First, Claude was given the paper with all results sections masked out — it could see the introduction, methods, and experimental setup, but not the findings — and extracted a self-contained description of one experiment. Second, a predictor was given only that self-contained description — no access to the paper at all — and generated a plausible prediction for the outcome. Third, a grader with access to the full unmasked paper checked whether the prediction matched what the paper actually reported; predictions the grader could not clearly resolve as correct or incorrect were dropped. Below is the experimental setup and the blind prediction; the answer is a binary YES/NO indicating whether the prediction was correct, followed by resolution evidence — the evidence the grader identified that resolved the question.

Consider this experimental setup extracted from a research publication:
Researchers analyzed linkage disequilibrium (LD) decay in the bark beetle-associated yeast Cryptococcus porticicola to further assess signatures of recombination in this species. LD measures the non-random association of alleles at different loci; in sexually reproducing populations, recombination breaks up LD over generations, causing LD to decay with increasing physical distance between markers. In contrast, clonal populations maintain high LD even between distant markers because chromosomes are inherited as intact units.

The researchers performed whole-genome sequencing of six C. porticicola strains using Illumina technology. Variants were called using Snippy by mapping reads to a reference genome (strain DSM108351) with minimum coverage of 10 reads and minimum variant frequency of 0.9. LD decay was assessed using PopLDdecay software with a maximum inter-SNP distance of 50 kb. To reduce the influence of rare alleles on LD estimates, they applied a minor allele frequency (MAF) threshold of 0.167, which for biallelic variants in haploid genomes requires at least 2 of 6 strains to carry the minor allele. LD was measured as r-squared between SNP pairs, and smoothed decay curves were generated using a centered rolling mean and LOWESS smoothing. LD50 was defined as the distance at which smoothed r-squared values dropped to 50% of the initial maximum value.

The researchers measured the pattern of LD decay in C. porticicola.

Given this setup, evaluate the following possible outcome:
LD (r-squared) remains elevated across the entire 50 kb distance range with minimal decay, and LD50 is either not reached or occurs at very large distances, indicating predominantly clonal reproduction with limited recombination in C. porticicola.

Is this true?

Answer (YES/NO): NO